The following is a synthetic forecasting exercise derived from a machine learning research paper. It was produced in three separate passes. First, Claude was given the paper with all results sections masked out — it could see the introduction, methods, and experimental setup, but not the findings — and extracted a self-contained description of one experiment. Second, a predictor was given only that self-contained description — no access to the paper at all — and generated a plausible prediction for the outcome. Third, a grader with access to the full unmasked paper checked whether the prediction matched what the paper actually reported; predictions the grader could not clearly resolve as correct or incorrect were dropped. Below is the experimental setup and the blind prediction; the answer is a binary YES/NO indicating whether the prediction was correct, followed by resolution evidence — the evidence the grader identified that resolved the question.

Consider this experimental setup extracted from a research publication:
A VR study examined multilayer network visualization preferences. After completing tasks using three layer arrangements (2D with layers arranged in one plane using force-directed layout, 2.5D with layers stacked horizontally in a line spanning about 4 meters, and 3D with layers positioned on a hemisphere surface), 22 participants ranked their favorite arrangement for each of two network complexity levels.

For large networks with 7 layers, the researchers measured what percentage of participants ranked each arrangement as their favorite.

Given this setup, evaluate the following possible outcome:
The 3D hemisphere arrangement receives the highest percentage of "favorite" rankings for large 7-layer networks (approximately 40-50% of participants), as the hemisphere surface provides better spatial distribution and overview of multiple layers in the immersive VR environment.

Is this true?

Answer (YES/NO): YES